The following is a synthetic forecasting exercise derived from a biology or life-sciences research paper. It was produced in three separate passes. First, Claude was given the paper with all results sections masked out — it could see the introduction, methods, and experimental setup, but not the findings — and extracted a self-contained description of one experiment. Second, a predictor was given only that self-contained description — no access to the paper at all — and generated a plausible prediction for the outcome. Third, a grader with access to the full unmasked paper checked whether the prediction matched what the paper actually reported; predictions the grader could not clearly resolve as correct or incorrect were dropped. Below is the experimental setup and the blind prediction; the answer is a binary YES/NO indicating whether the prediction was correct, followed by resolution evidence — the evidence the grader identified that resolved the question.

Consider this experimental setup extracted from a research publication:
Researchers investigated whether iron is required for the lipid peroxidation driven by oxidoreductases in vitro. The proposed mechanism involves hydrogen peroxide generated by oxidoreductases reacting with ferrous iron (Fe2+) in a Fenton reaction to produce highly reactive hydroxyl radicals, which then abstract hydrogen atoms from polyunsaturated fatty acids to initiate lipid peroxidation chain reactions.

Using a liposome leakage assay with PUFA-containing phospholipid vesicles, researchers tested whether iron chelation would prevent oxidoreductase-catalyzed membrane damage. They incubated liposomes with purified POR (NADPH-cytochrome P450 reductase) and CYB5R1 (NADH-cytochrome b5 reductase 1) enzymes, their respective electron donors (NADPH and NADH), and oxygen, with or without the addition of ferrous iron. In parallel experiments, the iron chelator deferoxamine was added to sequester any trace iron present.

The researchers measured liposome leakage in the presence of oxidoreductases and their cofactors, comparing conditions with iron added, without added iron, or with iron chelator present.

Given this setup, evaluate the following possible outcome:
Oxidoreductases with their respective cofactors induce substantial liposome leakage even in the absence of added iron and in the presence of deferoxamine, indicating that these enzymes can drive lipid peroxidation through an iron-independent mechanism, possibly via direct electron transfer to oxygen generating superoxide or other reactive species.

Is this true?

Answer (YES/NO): NO